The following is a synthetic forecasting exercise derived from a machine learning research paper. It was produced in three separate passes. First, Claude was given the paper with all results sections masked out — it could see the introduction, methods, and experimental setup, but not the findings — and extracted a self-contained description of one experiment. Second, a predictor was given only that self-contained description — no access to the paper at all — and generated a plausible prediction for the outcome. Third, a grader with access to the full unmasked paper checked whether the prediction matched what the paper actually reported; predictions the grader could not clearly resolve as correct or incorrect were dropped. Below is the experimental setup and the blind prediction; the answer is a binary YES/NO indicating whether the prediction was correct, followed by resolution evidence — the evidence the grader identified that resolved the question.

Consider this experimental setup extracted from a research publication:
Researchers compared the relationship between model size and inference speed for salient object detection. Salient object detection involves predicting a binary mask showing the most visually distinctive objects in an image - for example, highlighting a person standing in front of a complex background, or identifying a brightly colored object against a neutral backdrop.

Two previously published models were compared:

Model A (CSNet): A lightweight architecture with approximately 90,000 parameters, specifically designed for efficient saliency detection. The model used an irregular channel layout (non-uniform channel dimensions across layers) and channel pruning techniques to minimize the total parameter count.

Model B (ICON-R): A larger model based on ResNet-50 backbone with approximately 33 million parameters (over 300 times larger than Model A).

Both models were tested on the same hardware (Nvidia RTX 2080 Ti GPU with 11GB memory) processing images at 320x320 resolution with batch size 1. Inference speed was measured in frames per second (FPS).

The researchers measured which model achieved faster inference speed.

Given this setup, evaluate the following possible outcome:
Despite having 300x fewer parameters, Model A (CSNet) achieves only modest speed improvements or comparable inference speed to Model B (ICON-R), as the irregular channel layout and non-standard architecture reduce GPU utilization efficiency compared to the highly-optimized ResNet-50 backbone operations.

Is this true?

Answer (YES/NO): NO